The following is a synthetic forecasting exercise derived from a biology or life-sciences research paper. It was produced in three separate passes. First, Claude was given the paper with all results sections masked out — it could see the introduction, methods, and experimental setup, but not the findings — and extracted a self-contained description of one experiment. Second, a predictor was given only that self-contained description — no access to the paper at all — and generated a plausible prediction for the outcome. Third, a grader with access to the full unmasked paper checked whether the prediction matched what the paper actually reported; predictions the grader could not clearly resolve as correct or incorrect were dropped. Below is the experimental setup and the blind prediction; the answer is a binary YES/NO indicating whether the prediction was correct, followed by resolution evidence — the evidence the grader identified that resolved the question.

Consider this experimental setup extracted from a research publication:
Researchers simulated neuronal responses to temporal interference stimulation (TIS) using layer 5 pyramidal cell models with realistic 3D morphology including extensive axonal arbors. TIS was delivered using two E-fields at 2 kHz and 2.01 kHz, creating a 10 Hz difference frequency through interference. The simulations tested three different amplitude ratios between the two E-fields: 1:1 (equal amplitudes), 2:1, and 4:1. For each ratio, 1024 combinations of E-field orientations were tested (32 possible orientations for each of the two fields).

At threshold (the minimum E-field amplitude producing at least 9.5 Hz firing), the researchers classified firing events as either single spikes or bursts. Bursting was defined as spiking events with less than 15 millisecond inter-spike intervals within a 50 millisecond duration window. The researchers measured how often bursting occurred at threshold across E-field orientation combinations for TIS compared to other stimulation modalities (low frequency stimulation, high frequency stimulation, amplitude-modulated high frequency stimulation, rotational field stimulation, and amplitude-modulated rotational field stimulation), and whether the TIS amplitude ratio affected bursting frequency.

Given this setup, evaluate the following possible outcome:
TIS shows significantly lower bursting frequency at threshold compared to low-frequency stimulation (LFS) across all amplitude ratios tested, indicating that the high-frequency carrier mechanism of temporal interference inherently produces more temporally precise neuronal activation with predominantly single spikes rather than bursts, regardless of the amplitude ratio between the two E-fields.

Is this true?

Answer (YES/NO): NO